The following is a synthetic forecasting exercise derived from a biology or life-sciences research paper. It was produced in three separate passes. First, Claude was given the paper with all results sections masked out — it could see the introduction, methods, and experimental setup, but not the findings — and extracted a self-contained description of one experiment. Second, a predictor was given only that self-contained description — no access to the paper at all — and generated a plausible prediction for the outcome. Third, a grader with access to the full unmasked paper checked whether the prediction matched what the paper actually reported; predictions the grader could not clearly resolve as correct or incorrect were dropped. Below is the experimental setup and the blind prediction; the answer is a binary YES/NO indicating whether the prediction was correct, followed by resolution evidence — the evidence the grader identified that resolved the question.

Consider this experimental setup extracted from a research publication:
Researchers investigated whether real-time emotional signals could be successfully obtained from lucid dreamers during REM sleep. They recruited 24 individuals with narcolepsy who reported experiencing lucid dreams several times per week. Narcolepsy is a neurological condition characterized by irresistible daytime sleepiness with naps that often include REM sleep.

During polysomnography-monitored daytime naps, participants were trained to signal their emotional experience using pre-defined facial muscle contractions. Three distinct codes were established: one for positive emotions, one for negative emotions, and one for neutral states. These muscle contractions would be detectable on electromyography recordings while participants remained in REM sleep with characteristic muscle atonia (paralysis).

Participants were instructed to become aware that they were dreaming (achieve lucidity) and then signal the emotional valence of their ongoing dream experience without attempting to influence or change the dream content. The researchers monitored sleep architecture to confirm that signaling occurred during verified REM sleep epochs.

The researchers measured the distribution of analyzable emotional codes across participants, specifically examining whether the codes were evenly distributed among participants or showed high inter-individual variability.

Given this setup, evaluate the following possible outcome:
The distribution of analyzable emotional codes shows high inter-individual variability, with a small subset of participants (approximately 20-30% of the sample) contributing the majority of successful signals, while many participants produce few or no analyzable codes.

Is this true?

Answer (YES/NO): NO